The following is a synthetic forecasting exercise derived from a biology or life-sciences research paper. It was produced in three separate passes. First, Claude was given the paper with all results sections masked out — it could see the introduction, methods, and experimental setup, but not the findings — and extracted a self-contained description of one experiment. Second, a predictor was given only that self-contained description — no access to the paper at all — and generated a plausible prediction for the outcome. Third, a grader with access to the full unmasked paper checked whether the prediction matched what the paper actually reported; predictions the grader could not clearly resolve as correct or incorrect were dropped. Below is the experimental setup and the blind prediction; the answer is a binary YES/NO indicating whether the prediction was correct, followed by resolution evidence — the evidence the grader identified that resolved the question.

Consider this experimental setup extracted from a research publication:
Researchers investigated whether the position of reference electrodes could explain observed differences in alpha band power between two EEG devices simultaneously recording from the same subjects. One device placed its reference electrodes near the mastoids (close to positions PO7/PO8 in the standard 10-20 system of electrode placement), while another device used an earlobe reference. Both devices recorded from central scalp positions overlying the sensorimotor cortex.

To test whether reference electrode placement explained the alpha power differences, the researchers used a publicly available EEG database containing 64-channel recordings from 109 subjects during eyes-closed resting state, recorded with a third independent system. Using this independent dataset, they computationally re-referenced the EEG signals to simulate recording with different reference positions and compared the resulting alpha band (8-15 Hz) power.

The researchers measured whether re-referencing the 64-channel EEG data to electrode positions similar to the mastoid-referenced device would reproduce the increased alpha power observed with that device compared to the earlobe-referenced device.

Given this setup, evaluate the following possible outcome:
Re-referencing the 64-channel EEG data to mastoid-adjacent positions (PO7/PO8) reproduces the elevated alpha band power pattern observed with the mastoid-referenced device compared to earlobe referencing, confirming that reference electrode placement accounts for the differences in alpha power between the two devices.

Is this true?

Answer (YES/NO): YES